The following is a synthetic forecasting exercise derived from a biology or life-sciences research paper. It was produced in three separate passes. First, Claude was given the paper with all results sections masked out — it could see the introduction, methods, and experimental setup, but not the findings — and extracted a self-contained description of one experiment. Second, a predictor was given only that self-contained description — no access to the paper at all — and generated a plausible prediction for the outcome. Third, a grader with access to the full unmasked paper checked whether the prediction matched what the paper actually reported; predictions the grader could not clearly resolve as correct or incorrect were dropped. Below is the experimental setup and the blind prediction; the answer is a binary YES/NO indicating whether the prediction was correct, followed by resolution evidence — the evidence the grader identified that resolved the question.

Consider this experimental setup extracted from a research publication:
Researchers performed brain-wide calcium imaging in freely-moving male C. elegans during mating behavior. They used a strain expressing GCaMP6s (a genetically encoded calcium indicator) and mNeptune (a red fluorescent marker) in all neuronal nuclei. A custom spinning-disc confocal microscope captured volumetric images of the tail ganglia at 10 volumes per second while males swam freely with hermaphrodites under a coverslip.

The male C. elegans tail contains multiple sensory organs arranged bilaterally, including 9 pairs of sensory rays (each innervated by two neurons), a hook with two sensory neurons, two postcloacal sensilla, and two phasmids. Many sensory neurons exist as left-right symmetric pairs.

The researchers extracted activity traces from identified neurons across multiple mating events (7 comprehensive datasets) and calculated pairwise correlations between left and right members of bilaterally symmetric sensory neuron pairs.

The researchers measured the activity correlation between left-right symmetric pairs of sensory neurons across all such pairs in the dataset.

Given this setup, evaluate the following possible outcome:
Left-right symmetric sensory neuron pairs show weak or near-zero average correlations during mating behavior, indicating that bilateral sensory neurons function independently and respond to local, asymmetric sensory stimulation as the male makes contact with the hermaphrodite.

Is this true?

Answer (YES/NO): NO